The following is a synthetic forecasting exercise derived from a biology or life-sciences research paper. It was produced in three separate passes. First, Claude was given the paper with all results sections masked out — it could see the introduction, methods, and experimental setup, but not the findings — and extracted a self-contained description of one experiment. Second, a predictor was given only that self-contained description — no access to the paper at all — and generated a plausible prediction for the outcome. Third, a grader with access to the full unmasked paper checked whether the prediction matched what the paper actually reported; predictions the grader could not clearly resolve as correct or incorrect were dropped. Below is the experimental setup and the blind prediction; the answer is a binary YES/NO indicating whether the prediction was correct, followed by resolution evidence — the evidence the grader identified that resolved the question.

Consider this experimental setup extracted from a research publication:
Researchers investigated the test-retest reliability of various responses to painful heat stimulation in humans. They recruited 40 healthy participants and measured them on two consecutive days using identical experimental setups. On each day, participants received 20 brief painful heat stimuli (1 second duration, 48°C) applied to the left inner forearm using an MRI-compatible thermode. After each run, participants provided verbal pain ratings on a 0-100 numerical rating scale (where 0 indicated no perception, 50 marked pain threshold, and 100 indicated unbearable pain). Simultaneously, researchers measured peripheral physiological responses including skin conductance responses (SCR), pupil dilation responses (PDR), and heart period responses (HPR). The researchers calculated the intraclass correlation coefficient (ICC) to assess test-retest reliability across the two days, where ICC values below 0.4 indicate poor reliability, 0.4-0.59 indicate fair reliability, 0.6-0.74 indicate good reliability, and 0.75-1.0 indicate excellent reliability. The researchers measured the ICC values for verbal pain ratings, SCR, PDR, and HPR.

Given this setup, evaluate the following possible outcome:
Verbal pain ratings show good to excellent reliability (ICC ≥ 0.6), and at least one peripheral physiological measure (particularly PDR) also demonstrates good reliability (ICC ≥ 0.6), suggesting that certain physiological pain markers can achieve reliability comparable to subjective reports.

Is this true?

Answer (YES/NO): NO